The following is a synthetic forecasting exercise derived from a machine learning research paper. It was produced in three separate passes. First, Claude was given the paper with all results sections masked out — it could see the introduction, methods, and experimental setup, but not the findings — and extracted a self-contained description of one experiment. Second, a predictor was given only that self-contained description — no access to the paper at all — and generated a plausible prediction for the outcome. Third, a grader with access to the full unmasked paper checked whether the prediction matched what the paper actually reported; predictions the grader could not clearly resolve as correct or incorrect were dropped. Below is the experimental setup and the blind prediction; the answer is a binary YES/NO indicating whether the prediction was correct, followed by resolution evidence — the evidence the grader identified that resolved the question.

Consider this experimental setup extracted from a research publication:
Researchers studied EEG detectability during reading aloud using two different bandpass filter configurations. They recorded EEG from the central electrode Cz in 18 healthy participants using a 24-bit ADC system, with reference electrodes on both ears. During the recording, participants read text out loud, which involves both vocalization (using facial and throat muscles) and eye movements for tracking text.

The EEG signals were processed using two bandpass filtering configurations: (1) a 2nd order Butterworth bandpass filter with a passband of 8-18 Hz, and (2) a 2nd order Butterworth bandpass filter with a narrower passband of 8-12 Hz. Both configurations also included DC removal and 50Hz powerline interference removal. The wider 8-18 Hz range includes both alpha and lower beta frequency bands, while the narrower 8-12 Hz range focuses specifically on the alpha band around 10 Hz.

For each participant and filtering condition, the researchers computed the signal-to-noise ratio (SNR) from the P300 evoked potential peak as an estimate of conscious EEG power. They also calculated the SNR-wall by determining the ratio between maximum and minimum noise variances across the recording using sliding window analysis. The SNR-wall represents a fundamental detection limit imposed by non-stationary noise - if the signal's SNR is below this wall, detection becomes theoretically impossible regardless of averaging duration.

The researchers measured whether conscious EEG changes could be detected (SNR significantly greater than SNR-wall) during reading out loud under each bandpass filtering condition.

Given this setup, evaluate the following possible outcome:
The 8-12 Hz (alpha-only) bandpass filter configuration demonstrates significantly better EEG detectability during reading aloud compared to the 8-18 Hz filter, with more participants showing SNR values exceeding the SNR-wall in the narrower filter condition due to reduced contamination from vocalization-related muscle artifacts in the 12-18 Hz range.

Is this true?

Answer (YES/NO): YES